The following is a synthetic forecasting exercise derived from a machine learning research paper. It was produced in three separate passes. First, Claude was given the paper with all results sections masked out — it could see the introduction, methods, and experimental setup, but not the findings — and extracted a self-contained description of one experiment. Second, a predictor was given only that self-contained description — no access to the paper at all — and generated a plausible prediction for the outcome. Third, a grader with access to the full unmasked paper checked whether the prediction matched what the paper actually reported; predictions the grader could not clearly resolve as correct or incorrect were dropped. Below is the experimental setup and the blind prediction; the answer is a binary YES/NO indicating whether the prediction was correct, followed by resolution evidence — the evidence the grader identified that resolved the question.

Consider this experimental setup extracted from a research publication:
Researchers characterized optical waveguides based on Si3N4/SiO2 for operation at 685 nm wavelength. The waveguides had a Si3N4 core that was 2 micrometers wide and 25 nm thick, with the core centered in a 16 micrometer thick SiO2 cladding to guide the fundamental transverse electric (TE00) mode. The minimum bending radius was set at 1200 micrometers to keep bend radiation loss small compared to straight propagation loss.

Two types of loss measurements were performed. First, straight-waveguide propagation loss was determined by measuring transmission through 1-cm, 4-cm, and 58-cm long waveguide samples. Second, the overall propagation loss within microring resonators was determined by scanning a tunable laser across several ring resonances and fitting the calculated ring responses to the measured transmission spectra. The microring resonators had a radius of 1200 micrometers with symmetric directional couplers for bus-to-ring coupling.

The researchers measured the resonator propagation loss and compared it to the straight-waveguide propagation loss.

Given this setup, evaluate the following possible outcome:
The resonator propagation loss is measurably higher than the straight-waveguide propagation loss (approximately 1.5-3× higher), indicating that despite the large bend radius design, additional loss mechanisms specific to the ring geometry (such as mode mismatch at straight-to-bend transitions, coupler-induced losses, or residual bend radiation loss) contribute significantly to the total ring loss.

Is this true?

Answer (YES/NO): YES